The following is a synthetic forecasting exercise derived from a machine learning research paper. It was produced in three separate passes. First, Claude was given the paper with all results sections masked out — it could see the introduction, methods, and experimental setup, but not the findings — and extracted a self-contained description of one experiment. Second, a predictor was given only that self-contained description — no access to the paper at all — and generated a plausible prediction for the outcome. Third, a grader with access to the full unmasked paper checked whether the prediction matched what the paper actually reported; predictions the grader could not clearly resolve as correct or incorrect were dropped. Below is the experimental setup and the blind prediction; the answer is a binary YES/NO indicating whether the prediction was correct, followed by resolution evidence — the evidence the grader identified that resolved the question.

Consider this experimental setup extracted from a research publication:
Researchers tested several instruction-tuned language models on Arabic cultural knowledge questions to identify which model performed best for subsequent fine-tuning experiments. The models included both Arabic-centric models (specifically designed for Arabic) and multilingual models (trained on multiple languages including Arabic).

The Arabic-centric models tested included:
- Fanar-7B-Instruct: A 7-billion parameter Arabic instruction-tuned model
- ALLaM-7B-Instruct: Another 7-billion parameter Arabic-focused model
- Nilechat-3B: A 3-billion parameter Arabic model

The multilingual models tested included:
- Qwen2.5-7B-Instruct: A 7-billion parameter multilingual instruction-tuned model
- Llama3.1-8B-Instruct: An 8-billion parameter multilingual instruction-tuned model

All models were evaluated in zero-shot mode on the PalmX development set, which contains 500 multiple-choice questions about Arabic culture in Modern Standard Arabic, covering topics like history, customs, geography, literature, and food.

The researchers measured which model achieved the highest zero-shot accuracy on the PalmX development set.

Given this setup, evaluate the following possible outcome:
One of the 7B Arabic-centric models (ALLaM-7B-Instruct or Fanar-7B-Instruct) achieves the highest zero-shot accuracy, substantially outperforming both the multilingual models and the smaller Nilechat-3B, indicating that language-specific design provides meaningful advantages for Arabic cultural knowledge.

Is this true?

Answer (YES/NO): NO